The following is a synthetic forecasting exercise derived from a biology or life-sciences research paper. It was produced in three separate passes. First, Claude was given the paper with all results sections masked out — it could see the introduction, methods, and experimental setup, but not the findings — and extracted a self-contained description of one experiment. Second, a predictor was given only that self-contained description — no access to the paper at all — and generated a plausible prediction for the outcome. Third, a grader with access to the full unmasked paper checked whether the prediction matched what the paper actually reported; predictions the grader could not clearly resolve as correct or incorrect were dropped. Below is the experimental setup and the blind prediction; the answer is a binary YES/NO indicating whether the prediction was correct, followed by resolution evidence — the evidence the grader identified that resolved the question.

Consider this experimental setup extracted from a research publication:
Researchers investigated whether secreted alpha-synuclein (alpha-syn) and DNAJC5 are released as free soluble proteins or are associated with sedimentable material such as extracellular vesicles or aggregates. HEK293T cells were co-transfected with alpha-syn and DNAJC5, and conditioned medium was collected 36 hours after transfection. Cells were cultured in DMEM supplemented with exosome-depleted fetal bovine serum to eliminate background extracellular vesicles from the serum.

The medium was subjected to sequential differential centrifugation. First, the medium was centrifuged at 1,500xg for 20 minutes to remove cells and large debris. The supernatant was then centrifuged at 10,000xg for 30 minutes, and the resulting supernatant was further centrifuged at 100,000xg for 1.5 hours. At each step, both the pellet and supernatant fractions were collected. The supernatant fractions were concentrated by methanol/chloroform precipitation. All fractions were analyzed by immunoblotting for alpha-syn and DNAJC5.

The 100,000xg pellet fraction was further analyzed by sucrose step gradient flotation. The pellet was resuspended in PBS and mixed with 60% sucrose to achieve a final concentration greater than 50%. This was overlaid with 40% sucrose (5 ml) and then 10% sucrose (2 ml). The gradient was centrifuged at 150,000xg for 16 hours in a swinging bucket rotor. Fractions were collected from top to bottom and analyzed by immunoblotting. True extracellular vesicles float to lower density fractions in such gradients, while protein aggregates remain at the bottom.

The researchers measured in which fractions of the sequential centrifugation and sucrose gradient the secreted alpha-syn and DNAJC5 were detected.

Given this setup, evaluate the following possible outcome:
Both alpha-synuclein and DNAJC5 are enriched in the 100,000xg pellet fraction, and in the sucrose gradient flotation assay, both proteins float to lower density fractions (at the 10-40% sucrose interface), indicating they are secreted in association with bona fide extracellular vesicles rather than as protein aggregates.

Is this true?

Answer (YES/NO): NO